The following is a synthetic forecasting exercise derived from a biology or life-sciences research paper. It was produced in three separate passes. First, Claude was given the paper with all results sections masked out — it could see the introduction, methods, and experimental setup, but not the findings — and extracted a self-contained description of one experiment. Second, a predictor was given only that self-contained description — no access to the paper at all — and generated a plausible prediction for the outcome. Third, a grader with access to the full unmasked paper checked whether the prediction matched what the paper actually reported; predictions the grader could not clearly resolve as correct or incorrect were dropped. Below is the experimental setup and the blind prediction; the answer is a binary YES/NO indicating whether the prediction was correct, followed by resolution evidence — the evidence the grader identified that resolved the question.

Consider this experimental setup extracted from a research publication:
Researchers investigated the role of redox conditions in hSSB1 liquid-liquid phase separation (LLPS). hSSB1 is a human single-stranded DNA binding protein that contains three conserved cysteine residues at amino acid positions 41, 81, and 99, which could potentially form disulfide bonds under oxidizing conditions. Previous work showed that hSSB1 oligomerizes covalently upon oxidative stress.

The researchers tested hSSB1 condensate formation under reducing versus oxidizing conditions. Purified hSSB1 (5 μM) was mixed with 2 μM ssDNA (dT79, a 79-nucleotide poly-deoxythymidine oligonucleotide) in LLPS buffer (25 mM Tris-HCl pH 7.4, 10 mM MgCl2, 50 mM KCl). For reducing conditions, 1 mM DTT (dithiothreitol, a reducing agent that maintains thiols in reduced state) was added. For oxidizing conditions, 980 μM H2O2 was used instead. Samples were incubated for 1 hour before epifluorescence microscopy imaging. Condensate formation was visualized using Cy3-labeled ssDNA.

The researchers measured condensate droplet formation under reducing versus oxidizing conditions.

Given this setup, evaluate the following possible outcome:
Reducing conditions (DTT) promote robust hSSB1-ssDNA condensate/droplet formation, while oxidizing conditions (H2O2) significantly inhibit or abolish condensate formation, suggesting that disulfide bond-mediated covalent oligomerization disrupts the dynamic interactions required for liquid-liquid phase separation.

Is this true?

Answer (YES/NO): NO